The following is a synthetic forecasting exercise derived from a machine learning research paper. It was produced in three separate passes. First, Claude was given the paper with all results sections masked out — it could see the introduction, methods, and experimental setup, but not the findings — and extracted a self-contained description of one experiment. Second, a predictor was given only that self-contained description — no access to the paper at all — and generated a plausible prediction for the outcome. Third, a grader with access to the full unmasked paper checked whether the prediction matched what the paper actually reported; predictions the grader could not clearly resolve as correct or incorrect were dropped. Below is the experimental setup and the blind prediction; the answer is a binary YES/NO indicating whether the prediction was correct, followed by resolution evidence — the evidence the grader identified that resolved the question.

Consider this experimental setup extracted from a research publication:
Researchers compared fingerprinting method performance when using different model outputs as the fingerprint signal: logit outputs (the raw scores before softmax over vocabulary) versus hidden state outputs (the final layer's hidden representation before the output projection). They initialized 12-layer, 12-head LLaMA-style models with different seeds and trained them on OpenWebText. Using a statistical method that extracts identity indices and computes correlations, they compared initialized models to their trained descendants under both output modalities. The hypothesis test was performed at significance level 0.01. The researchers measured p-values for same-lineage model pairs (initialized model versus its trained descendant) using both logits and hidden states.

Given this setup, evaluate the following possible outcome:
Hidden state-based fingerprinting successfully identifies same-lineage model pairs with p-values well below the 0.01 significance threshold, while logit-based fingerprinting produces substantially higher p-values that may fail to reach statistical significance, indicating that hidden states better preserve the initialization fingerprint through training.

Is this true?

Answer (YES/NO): NO